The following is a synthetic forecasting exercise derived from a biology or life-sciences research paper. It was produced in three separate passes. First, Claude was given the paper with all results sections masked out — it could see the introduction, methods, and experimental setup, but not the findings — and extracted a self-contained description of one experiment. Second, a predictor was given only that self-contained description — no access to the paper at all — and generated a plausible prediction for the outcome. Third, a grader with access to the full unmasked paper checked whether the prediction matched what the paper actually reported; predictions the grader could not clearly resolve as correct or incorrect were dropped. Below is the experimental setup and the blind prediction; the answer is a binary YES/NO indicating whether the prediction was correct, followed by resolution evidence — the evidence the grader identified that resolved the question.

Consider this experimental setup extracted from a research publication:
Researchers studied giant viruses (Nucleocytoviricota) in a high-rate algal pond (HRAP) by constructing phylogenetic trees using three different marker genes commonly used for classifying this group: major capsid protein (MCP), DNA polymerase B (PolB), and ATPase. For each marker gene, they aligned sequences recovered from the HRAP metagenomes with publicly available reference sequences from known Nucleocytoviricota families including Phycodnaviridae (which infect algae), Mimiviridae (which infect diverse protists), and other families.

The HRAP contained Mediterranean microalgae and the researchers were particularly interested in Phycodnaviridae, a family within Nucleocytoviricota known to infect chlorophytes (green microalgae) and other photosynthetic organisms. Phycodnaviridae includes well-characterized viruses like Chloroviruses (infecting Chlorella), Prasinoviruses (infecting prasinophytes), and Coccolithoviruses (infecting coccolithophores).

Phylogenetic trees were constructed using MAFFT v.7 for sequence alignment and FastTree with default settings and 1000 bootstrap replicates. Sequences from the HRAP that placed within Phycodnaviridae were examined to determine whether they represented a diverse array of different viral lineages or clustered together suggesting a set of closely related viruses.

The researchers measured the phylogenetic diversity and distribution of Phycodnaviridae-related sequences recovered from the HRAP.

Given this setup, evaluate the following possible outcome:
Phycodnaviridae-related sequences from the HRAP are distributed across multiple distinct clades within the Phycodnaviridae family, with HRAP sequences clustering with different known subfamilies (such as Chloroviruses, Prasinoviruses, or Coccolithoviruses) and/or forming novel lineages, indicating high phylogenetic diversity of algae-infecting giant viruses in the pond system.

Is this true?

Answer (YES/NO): NO